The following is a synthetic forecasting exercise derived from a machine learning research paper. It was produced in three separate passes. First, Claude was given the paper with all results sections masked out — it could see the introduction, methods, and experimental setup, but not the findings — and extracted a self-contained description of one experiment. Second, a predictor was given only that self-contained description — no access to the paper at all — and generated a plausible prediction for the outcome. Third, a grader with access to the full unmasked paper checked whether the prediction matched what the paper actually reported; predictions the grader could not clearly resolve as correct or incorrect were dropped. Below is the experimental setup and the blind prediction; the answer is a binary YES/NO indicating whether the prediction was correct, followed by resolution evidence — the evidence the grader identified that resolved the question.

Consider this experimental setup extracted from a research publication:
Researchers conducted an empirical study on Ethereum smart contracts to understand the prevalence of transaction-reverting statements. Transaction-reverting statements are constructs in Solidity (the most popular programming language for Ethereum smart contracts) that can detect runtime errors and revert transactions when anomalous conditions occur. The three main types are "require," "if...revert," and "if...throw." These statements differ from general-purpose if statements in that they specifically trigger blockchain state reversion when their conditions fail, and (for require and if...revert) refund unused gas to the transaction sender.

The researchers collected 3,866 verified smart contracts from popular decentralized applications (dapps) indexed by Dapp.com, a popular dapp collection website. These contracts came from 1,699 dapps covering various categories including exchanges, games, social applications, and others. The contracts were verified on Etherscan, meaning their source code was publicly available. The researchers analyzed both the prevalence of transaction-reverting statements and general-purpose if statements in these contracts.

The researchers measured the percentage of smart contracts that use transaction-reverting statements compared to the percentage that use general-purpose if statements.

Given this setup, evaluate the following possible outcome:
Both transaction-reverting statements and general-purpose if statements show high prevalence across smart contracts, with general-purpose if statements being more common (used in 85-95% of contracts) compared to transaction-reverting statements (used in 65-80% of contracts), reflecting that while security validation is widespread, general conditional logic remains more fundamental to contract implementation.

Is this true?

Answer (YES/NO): NO